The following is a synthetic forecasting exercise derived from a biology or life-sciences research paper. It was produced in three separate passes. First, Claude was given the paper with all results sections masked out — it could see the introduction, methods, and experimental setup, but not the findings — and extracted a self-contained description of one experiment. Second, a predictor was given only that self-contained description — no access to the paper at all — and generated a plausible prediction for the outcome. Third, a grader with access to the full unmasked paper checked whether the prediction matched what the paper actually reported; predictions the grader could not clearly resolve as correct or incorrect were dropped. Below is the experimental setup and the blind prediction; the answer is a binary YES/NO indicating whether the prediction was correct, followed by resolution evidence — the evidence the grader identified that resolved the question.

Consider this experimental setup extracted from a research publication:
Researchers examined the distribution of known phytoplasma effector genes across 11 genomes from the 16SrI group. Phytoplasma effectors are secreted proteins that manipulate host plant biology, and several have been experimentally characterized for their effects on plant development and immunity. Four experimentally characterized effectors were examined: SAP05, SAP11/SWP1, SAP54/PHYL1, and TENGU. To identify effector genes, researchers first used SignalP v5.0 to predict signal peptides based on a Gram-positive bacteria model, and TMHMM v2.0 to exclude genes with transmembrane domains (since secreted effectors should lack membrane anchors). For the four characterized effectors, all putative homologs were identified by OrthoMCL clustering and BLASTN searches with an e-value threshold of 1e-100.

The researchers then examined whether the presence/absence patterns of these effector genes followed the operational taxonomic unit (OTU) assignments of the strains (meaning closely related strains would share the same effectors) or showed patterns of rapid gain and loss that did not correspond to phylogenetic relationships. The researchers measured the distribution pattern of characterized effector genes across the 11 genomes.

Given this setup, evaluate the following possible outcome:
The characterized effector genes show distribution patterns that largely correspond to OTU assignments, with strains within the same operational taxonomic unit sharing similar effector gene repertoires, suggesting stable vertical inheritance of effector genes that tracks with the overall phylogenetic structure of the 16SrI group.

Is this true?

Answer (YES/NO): NO